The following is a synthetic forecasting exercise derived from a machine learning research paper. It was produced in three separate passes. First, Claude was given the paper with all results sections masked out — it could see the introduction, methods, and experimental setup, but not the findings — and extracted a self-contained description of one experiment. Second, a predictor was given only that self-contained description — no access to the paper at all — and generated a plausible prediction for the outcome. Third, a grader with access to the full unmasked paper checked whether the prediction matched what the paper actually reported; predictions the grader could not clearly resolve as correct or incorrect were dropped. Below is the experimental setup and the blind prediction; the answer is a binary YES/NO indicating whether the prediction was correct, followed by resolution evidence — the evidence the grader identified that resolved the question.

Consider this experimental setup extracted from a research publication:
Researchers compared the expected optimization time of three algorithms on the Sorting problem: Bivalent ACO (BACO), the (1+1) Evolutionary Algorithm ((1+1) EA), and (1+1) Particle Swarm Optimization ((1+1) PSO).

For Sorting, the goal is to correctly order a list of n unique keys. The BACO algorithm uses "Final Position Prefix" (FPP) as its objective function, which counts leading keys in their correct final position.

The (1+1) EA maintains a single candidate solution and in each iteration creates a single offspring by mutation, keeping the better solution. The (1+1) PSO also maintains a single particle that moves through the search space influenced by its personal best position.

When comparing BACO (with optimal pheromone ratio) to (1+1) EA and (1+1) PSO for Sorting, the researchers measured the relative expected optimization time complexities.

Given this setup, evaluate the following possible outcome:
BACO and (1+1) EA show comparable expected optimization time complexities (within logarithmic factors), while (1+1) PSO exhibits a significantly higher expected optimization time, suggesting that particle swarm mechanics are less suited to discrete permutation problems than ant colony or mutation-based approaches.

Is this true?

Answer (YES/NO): NO